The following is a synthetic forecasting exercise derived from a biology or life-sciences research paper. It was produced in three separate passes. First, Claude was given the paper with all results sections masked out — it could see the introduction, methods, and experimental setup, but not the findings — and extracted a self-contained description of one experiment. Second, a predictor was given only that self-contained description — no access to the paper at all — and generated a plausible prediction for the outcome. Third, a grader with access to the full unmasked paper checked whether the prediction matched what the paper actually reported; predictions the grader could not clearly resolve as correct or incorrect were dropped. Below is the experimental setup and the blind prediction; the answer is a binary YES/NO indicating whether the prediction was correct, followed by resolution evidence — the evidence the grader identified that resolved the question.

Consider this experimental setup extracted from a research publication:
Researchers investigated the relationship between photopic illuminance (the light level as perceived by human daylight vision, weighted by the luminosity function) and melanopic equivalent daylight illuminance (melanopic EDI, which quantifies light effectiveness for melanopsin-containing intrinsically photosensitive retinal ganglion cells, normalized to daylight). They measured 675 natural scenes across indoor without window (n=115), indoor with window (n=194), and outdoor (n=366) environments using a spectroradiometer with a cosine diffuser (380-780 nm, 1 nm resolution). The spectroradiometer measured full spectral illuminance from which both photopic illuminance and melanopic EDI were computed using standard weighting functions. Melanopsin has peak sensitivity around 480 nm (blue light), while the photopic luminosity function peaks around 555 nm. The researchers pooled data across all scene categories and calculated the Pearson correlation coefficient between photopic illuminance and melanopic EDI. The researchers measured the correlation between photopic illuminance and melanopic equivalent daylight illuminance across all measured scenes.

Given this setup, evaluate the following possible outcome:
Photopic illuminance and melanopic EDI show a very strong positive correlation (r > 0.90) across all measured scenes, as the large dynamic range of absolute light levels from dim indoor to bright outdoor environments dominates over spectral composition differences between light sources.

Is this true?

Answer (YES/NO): YES